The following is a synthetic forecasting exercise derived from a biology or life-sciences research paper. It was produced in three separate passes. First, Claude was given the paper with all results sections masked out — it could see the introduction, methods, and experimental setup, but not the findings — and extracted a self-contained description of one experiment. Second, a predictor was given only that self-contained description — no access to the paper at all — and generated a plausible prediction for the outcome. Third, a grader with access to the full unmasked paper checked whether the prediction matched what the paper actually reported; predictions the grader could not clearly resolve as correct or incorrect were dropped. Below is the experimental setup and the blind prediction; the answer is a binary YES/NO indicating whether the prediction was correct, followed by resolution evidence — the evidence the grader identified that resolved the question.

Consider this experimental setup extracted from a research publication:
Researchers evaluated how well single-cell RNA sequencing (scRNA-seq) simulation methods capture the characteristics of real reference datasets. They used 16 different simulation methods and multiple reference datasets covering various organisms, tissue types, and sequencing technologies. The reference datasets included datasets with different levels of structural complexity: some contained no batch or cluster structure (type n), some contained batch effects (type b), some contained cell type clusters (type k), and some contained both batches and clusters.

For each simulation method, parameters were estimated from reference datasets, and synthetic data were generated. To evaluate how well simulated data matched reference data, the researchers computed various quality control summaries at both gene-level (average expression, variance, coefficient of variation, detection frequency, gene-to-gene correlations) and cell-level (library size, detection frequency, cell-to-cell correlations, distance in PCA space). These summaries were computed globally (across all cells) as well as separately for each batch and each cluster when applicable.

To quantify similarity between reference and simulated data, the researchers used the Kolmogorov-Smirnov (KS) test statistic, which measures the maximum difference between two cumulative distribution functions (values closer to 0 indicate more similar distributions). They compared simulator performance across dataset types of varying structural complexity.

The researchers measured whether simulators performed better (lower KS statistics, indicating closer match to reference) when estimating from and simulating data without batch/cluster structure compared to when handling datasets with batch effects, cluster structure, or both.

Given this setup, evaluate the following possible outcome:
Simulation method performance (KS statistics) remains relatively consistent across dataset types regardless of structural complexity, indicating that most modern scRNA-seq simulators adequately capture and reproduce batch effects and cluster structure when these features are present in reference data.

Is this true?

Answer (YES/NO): NO